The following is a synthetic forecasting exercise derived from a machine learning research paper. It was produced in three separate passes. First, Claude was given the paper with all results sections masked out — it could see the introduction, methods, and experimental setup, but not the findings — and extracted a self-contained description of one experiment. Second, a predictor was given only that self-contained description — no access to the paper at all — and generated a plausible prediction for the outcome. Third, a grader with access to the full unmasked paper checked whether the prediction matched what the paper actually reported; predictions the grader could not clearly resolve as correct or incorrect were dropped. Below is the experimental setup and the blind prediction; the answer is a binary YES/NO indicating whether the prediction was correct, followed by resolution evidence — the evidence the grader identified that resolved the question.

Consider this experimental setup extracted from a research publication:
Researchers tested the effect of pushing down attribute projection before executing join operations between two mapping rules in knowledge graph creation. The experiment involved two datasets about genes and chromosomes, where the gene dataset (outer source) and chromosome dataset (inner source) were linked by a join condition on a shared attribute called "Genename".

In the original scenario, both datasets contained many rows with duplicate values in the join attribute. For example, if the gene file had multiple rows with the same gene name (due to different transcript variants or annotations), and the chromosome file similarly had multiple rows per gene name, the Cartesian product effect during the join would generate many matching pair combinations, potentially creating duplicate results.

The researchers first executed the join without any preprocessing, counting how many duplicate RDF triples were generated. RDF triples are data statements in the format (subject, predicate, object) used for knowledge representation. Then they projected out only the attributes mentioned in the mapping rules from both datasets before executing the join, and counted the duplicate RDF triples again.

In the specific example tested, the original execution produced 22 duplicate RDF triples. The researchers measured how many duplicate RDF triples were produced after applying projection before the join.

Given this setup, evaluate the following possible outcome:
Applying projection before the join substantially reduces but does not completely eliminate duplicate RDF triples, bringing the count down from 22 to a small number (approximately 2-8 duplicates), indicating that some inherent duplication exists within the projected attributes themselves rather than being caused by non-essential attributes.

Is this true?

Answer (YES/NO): YES